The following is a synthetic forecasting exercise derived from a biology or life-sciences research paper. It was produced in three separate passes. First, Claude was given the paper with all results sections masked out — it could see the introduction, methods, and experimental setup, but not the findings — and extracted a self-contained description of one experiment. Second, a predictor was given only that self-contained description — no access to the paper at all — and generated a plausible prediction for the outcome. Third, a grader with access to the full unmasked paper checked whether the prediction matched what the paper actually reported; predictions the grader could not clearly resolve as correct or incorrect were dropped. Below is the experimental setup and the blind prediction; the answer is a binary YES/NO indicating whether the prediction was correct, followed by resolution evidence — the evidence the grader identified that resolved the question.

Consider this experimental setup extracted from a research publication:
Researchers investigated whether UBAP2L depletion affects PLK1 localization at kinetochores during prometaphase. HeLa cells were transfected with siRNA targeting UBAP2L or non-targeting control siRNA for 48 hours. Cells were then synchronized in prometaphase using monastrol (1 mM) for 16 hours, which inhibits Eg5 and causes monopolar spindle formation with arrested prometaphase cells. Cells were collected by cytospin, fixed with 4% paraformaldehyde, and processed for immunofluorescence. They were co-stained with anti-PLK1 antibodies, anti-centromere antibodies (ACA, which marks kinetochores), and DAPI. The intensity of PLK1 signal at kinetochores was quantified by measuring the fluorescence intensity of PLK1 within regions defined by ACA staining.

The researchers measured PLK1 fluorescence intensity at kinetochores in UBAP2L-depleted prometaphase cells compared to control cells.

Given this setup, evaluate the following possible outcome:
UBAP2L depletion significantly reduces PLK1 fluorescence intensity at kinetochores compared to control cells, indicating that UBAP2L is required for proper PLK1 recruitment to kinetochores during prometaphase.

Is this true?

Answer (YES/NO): NO